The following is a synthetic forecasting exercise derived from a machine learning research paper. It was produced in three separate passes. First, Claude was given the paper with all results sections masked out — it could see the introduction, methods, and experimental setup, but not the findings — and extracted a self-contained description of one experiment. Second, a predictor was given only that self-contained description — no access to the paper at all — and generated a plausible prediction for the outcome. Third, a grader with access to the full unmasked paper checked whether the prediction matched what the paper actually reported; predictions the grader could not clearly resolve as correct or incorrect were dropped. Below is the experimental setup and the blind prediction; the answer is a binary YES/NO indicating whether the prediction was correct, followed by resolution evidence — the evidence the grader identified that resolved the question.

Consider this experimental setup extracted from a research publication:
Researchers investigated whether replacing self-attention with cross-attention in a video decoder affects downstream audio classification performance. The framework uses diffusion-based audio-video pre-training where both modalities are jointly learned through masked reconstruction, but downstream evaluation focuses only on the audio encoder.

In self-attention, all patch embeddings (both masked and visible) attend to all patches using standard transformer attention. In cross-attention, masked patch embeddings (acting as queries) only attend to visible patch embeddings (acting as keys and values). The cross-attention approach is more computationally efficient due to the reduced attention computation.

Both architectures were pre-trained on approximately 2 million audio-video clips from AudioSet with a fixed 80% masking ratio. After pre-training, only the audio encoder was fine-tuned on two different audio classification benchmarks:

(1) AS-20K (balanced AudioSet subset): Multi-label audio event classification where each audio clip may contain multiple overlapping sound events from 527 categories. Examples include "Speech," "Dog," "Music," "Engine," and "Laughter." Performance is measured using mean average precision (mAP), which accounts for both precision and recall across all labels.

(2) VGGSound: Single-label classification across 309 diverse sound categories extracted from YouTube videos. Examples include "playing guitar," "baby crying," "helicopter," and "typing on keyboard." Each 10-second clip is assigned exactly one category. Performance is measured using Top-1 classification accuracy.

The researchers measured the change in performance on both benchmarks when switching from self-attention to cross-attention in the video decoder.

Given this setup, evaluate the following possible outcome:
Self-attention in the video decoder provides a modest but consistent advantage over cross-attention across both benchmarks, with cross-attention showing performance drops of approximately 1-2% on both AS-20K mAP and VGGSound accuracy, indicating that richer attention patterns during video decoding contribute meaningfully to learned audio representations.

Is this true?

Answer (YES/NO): NO